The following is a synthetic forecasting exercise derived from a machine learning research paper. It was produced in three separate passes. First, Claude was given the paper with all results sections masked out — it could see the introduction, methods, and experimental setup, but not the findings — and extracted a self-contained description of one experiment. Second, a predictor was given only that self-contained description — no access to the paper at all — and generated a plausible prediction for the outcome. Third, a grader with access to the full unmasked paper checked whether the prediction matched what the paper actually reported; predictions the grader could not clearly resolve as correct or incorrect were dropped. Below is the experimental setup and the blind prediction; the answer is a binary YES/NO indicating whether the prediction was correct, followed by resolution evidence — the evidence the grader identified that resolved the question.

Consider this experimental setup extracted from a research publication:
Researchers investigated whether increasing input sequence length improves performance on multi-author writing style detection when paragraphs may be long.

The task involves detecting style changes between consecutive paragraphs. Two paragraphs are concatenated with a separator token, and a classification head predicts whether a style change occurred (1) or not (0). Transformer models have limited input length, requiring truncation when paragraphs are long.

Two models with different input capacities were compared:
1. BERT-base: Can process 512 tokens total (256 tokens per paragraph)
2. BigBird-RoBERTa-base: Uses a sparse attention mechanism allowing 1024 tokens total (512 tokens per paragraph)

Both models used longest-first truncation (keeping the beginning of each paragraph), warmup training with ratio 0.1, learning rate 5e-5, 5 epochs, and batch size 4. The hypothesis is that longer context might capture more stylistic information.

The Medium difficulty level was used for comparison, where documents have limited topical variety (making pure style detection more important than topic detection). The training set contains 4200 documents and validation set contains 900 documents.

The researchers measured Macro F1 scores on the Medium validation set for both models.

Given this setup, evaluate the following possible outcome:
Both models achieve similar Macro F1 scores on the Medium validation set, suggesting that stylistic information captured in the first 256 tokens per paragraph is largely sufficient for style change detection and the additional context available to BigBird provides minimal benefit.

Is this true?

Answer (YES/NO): NO